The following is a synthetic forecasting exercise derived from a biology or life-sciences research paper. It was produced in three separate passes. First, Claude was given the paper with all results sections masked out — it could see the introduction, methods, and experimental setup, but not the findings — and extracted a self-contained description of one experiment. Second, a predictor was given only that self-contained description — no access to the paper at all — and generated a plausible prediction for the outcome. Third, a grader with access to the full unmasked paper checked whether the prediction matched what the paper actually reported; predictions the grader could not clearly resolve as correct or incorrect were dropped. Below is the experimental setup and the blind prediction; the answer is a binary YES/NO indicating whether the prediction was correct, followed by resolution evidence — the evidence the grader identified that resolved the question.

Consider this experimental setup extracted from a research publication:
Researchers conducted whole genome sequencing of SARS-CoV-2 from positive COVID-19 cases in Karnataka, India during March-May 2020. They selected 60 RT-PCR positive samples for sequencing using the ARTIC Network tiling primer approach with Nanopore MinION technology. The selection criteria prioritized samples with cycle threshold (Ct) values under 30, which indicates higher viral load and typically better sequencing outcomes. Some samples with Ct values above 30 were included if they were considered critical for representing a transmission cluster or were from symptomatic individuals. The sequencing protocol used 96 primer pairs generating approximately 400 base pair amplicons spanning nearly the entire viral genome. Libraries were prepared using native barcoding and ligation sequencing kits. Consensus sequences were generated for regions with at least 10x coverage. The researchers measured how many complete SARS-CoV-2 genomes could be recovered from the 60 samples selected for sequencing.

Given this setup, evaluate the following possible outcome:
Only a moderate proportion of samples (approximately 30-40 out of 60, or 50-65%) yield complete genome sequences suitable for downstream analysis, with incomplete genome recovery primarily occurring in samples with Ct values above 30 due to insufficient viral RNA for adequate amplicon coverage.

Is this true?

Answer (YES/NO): NO